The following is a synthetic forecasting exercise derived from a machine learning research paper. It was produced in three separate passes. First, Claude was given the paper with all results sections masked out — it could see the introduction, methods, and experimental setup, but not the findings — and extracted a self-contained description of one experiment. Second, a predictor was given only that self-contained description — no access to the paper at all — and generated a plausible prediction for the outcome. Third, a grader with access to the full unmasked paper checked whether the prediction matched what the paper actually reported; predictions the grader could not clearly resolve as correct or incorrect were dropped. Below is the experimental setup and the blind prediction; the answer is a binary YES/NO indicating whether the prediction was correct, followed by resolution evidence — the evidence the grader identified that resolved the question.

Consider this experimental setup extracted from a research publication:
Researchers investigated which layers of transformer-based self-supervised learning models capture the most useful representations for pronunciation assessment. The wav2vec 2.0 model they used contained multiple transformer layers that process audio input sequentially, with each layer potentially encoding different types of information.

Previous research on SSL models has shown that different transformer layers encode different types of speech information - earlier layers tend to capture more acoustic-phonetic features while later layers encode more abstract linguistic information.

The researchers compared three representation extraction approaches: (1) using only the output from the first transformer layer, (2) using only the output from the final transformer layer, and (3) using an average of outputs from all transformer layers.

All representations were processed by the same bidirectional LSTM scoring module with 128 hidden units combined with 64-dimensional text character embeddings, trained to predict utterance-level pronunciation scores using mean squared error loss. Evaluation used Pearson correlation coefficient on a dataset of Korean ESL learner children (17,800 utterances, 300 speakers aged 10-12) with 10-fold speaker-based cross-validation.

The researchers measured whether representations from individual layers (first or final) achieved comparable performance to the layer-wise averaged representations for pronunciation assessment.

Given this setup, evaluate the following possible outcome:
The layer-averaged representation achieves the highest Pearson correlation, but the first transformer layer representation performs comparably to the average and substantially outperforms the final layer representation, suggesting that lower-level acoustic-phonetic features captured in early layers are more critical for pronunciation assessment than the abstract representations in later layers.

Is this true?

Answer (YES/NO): NO